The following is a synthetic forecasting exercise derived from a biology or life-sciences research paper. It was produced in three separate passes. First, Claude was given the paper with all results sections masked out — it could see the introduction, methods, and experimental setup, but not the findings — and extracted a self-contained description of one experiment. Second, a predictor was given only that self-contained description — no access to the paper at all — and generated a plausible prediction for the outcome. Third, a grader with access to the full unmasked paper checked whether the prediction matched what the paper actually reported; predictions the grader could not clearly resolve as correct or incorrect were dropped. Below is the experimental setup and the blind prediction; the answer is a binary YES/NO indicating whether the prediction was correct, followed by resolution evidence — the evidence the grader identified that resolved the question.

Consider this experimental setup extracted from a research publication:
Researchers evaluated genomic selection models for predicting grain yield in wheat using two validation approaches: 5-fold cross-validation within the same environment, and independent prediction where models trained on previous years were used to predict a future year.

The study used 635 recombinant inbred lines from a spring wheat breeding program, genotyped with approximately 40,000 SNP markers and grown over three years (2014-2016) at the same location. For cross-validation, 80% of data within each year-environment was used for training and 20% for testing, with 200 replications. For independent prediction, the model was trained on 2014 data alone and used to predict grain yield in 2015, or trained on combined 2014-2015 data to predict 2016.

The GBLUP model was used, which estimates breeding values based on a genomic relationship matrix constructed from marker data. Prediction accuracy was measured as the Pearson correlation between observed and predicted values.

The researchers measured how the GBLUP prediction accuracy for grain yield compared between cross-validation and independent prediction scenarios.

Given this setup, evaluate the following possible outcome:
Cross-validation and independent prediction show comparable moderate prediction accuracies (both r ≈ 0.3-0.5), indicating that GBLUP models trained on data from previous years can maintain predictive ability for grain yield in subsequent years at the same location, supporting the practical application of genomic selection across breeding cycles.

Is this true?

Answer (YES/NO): NO